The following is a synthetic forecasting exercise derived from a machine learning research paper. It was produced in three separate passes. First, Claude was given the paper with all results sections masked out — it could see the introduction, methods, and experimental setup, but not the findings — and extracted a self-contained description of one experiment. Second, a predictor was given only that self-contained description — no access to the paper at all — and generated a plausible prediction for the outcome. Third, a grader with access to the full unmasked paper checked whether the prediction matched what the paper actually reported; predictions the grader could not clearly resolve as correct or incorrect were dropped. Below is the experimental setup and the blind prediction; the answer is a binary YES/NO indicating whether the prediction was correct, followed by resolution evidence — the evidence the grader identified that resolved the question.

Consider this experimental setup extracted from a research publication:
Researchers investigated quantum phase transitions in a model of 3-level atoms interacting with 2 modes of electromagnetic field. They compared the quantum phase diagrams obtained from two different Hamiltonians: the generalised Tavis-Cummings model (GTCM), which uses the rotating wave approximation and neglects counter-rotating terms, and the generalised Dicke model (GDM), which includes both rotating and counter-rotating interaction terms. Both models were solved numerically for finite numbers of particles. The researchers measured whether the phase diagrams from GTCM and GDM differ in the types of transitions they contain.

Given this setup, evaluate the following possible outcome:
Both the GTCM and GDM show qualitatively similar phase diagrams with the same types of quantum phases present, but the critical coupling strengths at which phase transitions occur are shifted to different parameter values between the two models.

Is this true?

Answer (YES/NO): NO